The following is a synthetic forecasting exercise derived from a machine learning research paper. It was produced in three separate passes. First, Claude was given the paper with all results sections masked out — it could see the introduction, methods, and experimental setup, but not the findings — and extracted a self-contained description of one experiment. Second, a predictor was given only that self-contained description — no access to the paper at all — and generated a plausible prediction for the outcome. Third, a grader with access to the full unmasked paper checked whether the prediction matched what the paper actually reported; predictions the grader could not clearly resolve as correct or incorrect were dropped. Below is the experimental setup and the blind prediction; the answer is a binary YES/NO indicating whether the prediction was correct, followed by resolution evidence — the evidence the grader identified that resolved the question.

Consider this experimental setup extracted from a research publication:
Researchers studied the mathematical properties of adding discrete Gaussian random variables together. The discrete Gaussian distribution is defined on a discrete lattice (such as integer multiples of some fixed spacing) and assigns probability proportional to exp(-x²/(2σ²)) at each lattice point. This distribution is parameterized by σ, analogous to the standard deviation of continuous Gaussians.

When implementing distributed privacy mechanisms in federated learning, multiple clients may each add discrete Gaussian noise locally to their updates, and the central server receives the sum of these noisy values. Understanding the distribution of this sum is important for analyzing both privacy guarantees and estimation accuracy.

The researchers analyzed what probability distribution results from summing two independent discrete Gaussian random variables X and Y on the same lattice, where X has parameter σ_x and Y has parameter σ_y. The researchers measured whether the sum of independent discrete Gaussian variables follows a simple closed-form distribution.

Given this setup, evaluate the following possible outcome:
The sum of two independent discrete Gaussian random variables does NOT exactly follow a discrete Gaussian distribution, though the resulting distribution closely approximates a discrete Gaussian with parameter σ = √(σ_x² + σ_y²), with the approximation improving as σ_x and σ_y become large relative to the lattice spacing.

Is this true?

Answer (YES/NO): NO